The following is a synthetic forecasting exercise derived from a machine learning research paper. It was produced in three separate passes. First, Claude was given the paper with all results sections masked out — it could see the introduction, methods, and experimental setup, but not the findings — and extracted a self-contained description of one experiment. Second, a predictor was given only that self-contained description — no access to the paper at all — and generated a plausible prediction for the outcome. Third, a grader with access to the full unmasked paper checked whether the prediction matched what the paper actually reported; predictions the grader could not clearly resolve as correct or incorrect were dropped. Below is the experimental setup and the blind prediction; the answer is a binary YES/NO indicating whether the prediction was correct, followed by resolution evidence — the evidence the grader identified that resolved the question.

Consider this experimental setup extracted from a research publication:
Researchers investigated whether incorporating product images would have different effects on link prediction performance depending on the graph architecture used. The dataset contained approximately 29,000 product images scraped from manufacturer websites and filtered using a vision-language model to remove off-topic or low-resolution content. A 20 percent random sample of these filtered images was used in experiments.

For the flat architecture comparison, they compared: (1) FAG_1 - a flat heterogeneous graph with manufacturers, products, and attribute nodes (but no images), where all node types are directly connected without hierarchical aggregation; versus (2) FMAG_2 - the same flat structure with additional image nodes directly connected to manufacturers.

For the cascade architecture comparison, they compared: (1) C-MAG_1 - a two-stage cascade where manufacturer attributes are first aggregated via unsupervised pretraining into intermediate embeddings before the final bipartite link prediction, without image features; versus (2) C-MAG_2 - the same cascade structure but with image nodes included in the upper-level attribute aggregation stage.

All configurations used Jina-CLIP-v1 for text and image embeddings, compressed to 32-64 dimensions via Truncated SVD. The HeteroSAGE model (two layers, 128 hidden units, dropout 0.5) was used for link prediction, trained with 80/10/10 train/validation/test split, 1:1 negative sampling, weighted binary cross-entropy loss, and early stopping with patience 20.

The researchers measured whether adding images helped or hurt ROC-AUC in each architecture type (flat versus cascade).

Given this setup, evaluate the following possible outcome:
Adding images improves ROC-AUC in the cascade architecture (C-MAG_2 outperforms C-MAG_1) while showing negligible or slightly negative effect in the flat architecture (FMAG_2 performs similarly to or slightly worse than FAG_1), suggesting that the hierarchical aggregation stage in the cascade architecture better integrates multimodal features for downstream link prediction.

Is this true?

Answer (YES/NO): NO